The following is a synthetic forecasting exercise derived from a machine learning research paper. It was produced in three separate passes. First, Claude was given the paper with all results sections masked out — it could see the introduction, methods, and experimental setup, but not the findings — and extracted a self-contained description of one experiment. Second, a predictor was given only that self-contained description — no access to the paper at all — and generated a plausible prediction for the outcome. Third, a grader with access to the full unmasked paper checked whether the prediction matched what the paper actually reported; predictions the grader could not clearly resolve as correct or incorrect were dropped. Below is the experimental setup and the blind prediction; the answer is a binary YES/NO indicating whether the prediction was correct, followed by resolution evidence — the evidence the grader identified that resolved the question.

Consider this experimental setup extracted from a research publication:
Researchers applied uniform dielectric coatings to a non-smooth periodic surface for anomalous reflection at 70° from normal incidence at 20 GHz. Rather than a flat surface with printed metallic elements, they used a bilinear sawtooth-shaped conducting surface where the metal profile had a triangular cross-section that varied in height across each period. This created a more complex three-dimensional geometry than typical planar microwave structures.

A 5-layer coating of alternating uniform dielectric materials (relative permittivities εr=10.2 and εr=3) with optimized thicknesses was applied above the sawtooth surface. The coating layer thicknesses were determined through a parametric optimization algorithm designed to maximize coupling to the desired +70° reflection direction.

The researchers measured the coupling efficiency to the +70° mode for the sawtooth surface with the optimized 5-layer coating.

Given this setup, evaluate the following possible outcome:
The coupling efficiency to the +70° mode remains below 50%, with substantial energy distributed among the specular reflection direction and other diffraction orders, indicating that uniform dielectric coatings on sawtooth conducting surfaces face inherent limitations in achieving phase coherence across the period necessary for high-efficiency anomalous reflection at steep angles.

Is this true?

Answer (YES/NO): NO